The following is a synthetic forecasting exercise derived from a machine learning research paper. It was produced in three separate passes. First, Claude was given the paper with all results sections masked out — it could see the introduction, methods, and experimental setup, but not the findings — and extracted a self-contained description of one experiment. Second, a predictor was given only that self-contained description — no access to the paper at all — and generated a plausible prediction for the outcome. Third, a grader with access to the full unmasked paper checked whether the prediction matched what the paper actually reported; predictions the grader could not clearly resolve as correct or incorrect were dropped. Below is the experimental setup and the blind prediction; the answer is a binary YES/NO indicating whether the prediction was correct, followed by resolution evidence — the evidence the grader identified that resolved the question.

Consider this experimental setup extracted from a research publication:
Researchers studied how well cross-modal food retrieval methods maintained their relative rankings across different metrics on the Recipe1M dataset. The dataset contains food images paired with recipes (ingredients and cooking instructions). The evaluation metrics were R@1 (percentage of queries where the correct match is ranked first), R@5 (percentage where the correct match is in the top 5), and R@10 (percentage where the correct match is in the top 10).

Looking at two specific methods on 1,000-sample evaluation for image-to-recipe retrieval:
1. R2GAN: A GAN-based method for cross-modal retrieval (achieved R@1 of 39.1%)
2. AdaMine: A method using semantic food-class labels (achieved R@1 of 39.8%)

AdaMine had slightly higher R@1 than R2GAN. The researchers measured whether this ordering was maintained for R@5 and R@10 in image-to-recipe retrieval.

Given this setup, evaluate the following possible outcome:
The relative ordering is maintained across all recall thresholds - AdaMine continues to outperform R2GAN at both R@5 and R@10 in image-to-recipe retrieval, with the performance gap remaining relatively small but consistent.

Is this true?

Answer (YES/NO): NO